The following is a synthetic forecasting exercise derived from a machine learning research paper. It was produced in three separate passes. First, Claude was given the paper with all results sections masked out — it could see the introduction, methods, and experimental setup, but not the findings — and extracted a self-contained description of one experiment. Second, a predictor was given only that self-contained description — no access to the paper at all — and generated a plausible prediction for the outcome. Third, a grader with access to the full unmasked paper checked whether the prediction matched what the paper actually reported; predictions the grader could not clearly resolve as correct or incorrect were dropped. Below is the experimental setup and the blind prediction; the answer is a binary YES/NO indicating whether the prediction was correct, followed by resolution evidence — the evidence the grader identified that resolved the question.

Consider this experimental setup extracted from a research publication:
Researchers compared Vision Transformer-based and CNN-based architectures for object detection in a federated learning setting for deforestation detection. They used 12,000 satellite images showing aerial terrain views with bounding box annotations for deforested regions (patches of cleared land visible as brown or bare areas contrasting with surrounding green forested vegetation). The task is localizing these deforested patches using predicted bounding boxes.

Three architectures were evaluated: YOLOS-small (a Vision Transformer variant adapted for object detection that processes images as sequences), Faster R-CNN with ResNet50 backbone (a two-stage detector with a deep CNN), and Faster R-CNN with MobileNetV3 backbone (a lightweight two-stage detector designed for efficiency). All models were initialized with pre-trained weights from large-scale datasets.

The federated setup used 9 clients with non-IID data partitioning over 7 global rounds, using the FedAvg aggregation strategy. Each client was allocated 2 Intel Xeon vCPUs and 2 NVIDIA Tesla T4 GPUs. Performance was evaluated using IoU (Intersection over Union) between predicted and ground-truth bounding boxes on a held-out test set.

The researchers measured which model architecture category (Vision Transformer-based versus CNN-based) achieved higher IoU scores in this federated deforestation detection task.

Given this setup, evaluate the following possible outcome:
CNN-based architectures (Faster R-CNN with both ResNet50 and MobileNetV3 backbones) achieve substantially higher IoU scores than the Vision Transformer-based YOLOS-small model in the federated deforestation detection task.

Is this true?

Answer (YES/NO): NO